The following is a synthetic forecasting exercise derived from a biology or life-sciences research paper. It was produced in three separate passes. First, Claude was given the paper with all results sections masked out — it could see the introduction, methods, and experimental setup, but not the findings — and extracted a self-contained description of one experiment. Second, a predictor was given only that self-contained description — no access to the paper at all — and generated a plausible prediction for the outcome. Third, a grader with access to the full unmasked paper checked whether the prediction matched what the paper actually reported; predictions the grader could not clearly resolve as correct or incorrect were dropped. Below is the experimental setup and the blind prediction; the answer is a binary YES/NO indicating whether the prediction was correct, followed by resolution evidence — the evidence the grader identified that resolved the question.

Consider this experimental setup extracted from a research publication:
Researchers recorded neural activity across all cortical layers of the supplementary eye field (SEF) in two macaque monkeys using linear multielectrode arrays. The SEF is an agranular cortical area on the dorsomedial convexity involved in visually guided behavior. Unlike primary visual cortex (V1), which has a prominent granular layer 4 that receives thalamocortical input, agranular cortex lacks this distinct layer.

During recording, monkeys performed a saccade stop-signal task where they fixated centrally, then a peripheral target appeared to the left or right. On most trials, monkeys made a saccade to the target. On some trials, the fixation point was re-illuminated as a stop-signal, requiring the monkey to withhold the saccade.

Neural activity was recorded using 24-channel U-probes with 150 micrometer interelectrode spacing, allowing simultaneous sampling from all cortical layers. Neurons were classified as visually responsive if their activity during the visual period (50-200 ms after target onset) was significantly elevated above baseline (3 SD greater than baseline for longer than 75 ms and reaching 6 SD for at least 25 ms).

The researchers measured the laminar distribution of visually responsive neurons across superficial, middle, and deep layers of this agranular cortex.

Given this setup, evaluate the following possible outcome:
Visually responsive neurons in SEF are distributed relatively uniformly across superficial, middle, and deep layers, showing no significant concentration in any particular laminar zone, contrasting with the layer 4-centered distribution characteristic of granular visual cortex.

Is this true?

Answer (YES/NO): NO